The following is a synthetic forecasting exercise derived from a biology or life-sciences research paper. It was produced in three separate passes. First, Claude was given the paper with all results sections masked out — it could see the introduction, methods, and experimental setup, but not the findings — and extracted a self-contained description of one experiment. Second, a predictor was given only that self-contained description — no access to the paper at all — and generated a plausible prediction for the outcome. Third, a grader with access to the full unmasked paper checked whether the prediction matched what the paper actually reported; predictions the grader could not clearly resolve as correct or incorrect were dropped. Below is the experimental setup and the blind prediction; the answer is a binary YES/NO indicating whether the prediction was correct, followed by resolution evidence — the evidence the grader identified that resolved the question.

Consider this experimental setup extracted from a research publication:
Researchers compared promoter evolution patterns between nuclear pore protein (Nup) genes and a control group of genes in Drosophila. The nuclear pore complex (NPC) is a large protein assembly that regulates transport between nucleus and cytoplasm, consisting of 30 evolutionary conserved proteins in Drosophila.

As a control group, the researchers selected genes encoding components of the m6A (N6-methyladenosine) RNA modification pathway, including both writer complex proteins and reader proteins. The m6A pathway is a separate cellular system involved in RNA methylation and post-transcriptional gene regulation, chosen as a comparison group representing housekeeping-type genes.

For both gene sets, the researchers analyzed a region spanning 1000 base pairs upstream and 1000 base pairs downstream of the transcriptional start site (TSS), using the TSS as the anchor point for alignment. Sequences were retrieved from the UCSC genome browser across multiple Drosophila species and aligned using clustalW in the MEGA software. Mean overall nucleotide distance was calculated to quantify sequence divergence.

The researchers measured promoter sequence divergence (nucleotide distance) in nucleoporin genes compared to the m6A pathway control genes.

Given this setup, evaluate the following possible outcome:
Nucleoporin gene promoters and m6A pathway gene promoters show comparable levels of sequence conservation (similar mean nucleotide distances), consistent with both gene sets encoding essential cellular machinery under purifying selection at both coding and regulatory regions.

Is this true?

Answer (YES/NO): NO